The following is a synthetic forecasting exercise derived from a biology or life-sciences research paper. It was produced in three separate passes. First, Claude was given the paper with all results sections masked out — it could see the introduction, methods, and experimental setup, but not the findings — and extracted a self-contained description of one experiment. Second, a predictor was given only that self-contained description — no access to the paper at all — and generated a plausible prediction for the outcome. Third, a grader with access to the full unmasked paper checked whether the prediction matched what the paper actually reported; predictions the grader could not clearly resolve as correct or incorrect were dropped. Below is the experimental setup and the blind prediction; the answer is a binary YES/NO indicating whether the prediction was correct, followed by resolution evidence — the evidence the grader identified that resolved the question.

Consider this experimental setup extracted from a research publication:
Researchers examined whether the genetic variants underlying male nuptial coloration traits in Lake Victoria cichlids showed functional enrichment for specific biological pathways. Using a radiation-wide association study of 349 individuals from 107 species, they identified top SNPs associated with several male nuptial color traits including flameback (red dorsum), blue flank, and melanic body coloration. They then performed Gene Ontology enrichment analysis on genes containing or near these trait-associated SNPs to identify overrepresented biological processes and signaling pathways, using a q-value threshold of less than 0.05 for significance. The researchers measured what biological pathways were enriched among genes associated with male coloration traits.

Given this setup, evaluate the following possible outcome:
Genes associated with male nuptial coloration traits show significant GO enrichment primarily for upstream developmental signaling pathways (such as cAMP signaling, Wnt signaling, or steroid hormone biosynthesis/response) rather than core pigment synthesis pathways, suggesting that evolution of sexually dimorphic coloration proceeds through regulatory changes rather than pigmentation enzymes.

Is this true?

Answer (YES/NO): YES